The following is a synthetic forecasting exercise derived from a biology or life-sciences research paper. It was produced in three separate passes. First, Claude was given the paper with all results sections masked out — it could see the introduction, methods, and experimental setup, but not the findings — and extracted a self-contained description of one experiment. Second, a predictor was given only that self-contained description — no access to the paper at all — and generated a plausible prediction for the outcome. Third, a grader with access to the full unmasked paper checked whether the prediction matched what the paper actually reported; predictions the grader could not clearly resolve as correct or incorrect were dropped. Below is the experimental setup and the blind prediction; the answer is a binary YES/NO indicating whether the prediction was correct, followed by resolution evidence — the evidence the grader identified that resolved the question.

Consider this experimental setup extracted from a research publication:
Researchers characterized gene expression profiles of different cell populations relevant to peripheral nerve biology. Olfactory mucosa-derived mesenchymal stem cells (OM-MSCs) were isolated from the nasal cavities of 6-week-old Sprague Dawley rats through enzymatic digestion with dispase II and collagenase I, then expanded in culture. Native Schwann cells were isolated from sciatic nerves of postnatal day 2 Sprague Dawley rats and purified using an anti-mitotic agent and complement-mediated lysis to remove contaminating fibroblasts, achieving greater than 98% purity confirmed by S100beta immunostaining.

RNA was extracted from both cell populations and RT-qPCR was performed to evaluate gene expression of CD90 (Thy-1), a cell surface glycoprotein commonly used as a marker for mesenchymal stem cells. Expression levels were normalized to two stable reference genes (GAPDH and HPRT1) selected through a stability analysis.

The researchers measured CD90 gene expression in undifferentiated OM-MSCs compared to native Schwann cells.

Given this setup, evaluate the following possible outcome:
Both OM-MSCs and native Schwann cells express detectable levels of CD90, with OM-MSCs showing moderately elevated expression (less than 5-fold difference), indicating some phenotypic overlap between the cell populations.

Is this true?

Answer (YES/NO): NO